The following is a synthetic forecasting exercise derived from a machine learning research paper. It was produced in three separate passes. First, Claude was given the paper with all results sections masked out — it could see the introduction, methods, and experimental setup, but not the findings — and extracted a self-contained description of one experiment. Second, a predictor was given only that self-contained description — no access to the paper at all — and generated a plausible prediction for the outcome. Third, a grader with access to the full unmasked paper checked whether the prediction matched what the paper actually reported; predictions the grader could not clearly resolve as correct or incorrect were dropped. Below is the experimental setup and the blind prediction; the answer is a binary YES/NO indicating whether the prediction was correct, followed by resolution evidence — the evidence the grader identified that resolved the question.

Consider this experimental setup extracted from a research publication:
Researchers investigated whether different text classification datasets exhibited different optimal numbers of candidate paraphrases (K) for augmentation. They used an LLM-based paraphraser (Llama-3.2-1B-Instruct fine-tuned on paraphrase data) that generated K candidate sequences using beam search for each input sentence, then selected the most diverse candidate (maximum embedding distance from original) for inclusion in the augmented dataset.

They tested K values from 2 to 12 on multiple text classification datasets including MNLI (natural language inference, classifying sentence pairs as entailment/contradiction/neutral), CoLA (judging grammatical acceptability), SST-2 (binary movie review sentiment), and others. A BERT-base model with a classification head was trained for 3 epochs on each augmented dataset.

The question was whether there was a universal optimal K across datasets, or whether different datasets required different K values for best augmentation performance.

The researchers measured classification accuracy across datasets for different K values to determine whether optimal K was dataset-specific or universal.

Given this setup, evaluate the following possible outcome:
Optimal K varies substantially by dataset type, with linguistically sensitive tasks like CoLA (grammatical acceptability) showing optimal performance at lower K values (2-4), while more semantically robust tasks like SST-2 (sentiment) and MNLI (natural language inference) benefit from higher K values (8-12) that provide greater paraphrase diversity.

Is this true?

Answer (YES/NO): NO